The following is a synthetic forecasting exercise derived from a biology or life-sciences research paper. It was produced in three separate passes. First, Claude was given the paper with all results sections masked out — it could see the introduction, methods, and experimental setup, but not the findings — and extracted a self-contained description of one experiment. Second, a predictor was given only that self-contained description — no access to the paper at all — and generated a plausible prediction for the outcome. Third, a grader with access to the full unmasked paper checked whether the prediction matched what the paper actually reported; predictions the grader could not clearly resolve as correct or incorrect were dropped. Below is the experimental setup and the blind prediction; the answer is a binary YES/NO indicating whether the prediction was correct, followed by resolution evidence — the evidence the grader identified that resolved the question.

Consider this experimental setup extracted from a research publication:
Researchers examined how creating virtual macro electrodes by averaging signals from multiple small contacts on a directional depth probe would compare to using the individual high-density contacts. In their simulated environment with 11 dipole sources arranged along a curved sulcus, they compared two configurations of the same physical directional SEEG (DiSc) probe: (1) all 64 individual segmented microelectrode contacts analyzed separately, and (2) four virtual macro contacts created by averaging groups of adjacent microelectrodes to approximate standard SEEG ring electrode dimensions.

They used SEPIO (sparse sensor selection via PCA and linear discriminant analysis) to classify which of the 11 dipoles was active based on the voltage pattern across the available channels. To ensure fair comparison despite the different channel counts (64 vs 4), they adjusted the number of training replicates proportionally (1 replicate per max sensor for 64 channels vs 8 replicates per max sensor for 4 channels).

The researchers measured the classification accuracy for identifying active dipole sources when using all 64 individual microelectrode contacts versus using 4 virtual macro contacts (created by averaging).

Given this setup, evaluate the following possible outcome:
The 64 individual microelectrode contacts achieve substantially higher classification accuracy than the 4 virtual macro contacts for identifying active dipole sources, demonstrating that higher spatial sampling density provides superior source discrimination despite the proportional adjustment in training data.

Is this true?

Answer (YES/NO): YES